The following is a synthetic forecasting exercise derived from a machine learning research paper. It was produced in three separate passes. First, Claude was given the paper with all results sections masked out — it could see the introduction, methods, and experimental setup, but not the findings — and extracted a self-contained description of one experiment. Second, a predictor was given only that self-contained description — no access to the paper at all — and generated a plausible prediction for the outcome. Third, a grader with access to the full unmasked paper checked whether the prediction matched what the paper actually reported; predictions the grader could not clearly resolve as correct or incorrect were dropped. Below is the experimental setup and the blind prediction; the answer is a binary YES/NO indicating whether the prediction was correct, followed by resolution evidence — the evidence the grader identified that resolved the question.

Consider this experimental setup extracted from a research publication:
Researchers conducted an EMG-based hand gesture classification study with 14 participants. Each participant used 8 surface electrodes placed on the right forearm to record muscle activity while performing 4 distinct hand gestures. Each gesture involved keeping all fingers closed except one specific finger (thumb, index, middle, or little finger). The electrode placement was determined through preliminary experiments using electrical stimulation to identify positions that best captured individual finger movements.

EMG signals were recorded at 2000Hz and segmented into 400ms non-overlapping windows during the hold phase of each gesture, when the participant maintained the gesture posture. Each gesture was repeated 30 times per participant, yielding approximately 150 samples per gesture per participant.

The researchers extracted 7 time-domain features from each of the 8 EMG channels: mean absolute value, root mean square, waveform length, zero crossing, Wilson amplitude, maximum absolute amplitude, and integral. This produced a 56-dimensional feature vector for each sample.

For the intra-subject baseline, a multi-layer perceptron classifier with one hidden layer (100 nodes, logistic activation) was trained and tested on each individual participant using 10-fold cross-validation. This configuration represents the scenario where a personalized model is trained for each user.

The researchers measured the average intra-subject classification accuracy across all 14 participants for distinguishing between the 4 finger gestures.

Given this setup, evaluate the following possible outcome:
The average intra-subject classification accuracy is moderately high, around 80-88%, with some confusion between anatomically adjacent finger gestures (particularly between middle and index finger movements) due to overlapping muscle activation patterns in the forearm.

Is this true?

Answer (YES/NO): NO